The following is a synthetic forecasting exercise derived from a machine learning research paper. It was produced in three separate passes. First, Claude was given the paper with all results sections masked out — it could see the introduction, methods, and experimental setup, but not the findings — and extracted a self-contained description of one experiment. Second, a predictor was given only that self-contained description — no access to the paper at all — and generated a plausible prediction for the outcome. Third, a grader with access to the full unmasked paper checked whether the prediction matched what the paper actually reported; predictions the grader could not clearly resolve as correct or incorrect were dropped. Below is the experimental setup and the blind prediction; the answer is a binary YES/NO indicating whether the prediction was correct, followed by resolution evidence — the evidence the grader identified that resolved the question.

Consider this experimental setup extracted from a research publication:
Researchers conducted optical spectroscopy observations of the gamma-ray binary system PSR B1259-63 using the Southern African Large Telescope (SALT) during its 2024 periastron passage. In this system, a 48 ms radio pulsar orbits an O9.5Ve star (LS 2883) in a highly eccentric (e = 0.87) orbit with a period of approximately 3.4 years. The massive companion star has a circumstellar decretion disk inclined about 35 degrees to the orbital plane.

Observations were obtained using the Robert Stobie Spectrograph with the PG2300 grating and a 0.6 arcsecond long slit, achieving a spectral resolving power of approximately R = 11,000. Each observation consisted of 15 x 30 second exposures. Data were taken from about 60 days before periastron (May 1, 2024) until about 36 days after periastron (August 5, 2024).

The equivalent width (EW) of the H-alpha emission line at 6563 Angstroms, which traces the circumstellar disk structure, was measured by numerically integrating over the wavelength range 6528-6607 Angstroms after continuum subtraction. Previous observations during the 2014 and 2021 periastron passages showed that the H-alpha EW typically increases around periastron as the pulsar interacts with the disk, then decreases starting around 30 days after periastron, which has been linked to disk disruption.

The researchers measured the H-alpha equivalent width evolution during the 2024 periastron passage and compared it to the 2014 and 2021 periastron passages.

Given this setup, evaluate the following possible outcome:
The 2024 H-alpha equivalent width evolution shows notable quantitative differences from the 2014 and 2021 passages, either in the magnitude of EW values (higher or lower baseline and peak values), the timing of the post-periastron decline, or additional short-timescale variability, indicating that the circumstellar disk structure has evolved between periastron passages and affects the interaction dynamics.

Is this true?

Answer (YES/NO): YES